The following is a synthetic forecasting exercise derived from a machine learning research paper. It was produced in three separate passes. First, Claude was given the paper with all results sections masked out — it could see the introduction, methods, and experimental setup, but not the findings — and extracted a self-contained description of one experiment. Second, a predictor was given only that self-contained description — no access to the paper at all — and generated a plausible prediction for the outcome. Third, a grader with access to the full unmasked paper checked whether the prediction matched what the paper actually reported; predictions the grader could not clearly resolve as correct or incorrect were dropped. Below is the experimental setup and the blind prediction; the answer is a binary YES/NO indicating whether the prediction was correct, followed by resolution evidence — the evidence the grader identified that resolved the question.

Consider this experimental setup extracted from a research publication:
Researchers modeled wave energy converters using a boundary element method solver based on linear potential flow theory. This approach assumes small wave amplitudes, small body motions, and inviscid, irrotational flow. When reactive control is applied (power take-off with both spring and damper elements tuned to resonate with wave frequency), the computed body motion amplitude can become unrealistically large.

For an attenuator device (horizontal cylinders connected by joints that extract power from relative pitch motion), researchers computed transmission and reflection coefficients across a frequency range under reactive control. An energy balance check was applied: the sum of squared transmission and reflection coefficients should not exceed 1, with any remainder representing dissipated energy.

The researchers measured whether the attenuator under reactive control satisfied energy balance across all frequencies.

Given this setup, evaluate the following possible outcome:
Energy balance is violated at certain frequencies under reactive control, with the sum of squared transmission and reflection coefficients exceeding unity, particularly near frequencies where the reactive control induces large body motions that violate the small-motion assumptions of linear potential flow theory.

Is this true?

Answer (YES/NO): YES